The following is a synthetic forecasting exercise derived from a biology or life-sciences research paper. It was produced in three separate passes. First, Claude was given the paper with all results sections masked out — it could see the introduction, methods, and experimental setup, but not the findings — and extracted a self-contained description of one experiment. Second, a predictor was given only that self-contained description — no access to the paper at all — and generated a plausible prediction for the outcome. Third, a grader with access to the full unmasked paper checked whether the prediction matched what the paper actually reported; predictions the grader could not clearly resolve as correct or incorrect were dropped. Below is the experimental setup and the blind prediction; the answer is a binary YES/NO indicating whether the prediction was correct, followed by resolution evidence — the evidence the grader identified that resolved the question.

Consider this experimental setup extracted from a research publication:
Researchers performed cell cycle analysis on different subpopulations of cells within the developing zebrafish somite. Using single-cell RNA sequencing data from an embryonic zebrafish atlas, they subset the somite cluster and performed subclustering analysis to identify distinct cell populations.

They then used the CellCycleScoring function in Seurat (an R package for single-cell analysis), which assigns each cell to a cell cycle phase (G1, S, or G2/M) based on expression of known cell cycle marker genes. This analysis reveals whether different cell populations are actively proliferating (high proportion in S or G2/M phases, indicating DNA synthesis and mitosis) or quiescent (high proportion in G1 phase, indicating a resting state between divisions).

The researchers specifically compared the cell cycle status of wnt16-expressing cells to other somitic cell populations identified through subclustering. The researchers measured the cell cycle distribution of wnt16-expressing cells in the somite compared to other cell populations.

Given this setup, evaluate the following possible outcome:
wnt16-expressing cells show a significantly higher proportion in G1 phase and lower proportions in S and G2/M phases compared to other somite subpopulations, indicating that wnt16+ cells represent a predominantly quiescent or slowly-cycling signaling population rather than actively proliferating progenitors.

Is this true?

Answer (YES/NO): NO